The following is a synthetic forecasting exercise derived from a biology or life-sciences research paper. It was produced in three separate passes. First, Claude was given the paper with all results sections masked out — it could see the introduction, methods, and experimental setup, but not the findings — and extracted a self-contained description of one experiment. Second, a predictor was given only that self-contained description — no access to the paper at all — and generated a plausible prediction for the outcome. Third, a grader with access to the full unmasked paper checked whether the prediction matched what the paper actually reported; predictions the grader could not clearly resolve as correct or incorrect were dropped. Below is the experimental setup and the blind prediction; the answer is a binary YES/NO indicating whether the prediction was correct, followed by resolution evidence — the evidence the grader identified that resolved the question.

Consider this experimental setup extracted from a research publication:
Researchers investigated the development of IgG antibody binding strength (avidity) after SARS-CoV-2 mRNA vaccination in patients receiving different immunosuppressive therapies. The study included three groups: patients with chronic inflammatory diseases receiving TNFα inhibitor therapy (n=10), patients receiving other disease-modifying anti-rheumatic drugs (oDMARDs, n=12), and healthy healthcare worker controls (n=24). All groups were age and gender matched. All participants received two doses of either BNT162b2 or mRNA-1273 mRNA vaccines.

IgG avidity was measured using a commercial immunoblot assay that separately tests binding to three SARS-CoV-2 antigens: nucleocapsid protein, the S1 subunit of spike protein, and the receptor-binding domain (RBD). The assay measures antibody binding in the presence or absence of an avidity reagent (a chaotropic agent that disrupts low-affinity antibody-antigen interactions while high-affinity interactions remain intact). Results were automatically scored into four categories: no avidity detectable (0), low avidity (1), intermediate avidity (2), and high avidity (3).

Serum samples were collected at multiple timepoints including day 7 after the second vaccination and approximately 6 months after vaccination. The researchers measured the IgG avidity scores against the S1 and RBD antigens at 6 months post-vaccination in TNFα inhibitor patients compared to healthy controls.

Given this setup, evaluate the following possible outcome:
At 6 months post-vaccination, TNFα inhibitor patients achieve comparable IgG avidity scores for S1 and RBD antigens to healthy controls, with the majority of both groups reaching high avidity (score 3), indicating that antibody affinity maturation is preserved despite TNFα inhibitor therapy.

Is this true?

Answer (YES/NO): NO